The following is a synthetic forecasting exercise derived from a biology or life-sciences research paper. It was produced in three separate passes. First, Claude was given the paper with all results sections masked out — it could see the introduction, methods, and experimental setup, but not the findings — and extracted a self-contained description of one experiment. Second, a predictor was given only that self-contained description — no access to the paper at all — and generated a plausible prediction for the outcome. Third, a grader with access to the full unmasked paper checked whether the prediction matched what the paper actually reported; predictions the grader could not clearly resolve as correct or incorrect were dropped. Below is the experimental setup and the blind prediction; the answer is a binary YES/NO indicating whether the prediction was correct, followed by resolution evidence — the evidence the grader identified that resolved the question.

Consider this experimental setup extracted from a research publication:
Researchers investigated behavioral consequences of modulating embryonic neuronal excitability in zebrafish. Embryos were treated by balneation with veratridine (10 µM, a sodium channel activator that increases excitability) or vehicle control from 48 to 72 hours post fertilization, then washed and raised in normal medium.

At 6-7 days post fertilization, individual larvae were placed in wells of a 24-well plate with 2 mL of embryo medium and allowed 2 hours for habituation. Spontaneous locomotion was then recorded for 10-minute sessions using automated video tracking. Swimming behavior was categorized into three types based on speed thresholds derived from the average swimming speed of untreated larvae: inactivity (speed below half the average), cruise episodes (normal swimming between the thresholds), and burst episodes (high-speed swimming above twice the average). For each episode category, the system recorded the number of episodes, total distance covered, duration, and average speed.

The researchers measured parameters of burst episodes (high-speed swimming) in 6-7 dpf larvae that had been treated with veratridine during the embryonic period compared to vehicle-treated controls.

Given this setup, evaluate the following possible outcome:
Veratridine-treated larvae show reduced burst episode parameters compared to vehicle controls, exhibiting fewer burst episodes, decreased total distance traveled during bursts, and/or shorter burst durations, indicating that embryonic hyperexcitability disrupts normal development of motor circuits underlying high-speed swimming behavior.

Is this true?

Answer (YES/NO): NO